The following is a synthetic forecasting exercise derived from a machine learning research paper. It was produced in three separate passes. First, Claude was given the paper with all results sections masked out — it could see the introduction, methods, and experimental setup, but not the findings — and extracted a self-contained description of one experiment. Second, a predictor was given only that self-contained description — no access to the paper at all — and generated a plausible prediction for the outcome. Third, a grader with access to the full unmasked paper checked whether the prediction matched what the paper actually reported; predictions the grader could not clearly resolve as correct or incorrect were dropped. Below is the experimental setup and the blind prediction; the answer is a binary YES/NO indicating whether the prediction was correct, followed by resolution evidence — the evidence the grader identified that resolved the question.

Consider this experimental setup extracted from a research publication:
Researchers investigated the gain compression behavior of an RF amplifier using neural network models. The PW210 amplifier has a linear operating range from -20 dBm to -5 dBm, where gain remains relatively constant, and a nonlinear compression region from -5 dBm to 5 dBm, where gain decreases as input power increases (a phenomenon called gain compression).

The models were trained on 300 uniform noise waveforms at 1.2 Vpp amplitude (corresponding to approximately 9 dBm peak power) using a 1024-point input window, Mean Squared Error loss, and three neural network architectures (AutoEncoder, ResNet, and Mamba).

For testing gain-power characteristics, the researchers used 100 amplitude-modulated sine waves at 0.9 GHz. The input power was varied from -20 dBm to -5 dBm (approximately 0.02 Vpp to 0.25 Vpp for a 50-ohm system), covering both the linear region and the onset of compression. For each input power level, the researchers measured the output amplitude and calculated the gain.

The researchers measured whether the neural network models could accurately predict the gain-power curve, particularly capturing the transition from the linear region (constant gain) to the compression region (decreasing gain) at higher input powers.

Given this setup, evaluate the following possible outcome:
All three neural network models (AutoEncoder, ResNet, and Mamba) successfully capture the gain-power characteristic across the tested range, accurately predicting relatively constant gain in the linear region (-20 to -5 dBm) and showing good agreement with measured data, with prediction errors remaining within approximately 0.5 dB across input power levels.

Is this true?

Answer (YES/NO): NO